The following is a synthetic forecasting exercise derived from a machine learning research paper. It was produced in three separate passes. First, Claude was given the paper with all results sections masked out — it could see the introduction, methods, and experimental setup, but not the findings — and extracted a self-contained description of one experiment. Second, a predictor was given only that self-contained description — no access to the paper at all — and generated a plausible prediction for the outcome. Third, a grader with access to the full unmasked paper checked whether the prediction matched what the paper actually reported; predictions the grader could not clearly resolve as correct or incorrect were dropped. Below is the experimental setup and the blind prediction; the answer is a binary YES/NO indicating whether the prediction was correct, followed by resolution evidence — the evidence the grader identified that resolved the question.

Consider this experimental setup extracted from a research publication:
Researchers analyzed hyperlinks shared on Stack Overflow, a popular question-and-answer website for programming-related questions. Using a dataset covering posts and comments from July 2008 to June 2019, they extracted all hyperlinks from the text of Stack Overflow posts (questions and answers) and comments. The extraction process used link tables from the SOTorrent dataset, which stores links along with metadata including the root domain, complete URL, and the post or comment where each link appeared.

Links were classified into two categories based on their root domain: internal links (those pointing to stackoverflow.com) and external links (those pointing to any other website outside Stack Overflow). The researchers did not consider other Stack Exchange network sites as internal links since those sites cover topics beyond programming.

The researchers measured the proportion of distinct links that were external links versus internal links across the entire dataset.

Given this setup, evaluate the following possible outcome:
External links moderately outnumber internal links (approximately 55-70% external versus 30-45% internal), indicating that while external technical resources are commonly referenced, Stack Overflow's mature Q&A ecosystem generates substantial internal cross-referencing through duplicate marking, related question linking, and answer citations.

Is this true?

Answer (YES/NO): NO